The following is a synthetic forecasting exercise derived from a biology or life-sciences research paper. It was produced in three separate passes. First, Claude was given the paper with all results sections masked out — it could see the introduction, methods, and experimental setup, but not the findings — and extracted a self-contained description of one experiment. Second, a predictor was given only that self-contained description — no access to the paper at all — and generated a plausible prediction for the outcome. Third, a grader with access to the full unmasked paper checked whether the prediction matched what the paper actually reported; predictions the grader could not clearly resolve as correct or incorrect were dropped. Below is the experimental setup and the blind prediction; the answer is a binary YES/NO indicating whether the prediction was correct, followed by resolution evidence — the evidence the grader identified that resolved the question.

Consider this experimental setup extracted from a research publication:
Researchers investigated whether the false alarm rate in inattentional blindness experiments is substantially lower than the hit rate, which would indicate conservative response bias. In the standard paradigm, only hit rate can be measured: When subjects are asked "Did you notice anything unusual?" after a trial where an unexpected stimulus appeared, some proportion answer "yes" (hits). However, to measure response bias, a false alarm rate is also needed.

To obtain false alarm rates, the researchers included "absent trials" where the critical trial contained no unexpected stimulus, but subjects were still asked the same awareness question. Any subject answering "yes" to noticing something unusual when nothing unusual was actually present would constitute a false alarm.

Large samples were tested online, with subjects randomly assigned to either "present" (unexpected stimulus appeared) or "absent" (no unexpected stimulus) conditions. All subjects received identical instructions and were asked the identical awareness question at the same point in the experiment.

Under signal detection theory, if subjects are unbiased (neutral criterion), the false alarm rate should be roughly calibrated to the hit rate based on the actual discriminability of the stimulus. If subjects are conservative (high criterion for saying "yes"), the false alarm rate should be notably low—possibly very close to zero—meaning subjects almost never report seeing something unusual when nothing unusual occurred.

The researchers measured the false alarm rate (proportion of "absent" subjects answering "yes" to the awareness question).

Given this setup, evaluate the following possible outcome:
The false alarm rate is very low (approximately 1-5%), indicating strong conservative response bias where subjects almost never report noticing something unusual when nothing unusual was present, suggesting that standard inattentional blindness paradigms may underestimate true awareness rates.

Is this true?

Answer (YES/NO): NO